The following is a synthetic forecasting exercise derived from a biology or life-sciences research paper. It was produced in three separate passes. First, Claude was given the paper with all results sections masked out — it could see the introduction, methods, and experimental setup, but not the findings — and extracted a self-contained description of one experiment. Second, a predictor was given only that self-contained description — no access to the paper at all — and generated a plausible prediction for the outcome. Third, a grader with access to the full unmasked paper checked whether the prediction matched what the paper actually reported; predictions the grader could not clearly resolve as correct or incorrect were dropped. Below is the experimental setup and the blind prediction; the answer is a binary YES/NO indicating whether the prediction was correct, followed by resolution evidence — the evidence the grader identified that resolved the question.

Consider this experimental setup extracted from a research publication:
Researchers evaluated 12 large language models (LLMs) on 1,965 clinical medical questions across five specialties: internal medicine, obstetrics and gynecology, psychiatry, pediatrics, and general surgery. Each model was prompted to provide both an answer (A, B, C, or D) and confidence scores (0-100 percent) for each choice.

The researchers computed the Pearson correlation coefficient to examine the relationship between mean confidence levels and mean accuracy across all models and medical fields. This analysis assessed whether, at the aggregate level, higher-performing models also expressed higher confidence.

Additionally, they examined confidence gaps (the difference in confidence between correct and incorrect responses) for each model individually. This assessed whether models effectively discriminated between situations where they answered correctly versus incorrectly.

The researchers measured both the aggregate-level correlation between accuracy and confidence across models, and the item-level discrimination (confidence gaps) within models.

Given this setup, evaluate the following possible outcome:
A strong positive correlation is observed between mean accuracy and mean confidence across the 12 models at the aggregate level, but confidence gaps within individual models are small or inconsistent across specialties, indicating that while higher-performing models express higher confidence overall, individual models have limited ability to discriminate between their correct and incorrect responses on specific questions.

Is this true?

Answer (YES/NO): NO